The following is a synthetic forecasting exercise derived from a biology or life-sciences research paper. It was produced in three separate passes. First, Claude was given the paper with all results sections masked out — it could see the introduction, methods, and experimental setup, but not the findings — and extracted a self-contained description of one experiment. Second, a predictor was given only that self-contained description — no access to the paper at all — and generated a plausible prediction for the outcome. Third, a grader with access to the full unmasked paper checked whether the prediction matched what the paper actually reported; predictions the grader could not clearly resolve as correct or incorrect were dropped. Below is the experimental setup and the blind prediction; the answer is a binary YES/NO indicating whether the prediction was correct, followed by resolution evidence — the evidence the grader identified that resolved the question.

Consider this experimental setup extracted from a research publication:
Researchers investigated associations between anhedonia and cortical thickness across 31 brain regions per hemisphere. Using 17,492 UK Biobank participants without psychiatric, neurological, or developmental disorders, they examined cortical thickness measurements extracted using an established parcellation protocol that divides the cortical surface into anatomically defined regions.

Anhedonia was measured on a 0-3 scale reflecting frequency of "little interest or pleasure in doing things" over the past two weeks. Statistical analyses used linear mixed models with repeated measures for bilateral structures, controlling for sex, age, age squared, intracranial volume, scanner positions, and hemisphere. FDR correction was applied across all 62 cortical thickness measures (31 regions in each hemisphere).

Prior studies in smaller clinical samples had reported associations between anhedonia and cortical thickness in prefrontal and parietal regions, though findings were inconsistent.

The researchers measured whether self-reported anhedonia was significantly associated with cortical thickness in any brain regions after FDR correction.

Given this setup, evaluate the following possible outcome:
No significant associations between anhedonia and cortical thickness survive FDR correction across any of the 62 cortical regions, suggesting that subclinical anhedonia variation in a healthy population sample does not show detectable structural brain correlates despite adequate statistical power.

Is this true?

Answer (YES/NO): NO